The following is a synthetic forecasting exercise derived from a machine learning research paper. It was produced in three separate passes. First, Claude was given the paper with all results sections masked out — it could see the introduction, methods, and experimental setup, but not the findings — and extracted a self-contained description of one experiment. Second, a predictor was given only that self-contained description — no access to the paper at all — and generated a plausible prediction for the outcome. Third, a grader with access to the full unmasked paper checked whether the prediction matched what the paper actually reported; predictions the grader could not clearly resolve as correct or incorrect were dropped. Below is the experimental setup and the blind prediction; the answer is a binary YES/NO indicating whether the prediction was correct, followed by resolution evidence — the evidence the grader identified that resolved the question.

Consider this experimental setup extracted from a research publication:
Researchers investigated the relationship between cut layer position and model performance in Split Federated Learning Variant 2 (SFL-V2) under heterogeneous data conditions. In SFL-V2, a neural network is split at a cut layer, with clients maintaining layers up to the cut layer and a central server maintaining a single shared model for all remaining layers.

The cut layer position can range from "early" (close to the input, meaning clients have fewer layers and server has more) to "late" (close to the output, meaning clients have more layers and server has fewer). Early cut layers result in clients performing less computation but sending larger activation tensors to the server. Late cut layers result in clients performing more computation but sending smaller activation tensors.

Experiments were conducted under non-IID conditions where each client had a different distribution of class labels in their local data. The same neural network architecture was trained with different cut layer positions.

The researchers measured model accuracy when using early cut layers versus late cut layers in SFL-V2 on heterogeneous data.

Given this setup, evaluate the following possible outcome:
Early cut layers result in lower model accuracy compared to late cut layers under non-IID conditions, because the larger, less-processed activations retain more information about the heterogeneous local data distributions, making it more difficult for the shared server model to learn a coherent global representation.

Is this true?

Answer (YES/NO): NO